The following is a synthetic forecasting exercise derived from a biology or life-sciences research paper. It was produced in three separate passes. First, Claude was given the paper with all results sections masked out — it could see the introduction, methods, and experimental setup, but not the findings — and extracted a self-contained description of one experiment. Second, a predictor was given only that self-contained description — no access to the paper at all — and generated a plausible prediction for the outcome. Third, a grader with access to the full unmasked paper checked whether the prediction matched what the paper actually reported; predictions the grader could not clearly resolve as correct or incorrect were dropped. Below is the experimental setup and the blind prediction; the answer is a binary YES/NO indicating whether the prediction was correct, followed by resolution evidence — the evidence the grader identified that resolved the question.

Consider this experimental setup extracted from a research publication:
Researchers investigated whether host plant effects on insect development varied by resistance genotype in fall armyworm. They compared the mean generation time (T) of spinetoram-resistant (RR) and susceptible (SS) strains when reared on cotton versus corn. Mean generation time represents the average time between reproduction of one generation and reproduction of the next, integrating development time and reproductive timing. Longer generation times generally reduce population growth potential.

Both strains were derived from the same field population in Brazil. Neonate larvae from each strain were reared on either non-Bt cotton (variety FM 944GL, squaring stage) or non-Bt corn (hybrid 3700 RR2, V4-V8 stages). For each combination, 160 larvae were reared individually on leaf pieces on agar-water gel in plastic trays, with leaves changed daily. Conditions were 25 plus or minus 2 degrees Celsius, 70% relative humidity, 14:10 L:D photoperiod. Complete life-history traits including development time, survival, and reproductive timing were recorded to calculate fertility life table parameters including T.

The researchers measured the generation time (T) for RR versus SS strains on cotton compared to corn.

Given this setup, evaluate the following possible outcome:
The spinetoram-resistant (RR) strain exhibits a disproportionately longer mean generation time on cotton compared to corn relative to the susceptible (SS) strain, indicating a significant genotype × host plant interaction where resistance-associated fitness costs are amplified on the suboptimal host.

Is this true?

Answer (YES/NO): YES